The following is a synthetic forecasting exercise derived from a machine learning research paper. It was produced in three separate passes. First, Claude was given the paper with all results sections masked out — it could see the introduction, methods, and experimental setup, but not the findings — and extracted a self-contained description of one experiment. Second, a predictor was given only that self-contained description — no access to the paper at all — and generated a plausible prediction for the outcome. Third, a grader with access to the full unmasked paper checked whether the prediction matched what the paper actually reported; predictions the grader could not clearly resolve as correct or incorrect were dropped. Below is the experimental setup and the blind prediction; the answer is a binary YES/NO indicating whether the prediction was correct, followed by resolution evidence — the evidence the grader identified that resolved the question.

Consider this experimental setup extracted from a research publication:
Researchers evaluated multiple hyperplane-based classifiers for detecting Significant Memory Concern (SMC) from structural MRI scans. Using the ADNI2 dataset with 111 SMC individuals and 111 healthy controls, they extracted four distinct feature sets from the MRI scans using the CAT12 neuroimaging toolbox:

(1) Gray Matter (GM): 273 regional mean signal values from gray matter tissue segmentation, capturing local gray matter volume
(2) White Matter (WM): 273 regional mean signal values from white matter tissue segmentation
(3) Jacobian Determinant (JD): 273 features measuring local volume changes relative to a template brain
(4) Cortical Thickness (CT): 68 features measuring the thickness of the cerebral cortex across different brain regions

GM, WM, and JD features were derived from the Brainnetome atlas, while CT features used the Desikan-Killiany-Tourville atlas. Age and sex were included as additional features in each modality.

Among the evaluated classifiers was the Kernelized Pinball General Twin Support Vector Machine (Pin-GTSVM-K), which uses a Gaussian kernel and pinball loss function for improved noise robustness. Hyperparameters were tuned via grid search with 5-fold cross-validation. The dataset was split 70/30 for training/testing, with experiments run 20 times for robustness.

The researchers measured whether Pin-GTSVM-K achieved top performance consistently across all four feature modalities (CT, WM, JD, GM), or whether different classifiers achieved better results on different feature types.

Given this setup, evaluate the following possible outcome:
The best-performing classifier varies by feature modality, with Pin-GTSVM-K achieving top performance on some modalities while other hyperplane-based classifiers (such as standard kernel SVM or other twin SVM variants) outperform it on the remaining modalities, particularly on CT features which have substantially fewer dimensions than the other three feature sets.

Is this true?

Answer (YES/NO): NO